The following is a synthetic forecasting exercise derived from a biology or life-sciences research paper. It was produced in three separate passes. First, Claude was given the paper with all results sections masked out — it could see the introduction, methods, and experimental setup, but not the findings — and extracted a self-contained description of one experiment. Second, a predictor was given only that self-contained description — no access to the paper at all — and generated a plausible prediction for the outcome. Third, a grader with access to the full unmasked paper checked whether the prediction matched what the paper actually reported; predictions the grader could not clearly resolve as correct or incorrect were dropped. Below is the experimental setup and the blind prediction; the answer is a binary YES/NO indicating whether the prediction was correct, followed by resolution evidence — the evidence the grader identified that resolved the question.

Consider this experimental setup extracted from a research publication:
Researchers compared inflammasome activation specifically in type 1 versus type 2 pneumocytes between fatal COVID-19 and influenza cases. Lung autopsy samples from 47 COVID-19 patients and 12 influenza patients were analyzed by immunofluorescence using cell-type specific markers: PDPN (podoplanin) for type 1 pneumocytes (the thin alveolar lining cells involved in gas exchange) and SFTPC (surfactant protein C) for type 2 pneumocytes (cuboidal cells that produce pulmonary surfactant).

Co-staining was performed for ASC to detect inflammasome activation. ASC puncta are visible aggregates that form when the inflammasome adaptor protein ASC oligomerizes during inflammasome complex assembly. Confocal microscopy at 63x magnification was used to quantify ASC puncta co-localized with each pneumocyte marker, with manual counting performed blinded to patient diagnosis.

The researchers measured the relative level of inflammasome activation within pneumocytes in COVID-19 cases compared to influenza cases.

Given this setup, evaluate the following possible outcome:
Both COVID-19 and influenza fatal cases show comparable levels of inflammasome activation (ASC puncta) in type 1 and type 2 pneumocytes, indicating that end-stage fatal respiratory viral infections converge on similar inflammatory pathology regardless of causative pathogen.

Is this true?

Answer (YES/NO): NO